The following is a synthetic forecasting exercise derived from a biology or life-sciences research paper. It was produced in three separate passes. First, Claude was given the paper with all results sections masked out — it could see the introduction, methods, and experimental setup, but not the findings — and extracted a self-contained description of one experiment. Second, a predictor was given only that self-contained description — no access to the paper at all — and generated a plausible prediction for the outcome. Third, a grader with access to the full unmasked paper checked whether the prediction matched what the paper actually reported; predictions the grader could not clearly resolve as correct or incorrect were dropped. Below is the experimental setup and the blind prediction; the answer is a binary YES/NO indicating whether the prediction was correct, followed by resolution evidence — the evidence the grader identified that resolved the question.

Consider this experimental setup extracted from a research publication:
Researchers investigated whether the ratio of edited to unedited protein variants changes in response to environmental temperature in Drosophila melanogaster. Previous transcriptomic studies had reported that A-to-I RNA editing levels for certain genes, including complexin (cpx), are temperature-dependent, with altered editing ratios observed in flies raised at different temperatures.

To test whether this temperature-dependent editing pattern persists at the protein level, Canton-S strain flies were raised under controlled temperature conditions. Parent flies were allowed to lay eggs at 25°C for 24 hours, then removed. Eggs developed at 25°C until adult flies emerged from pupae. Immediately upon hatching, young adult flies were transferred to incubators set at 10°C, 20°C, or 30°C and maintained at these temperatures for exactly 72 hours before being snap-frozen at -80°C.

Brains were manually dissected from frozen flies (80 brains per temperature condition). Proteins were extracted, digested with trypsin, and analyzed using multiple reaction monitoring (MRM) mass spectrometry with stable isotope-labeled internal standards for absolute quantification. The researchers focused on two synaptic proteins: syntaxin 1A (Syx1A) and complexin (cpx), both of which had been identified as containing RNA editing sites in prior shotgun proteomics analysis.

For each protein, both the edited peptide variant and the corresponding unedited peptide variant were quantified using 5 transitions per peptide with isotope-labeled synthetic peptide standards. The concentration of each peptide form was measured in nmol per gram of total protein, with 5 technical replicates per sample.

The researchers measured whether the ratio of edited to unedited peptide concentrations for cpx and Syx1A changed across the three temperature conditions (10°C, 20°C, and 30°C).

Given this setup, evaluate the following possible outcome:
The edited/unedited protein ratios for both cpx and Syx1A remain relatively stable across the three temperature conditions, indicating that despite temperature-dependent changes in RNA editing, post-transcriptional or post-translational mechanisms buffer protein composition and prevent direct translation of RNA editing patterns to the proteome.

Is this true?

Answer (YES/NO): YES